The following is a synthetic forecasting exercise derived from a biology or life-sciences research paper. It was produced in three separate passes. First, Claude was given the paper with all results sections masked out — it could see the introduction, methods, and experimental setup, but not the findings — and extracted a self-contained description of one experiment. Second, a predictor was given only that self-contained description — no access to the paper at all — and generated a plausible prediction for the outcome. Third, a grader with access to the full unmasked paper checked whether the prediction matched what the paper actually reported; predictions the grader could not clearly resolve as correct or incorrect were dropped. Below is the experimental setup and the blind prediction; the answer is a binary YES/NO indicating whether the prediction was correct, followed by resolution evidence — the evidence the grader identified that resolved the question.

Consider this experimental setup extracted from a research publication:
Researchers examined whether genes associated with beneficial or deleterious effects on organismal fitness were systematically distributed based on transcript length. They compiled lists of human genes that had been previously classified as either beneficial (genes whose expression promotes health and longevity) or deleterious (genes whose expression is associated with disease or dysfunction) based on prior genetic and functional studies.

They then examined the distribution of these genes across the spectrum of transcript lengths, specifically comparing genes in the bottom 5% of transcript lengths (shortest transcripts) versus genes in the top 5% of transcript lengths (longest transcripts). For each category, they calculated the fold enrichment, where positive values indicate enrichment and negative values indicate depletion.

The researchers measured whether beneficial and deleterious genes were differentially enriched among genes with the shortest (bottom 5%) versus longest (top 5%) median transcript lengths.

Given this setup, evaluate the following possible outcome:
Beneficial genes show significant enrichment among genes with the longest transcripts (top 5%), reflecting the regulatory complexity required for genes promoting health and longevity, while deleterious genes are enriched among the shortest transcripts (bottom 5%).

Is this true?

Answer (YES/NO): YES